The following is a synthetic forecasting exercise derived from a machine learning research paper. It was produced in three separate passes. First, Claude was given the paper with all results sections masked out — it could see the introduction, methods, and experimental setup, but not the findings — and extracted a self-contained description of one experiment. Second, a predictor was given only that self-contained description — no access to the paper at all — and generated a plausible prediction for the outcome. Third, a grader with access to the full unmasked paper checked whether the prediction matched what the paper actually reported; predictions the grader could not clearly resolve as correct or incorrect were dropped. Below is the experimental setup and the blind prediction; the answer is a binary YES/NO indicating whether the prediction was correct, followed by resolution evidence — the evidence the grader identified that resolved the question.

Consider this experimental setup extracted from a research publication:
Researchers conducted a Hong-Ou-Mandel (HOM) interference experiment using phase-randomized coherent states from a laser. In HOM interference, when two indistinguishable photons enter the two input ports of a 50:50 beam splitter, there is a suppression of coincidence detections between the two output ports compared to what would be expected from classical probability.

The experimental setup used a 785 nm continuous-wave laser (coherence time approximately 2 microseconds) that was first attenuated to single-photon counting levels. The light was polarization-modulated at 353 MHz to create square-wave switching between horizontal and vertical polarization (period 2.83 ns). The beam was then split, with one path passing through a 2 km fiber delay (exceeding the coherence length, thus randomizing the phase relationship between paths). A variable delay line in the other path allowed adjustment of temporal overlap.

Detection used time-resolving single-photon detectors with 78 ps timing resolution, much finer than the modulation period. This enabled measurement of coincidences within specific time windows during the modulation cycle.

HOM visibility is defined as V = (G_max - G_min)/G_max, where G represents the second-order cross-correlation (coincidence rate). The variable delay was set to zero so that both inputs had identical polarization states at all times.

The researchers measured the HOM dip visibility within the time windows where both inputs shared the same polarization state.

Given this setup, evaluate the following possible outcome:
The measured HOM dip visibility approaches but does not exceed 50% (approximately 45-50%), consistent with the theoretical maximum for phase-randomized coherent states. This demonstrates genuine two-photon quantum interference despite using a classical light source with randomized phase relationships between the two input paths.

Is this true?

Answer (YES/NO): NO